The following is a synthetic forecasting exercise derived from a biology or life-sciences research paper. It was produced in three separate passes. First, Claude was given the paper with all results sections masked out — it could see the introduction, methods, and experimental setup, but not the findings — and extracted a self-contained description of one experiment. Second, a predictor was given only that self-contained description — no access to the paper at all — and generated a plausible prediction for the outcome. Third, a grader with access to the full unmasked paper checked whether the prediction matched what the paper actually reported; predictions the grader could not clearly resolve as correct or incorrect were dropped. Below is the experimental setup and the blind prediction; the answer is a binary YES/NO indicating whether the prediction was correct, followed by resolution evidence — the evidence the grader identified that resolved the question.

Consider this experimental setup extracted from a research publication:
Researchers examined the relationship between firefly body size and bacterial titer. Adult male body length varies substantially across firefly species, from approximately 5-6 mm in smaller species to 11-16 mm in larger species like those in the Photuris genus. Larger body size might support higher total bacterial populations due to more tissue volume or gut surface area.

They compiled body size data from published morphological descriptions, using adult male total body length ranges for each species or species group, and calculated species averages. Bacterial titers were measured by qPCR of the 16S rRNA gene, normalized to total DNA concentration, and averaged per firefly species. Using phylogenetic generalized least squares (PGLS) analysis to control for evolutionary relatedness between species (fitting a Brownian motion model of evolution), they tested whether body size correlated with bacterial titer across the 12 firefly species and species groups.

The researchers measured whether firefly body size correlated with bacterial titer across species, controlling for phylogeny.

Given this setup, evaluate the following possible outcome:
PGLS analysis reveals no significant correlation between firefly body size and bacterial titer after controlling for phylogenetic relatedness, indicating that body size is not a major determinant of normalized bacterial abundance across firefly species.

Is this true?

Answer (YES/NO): NO